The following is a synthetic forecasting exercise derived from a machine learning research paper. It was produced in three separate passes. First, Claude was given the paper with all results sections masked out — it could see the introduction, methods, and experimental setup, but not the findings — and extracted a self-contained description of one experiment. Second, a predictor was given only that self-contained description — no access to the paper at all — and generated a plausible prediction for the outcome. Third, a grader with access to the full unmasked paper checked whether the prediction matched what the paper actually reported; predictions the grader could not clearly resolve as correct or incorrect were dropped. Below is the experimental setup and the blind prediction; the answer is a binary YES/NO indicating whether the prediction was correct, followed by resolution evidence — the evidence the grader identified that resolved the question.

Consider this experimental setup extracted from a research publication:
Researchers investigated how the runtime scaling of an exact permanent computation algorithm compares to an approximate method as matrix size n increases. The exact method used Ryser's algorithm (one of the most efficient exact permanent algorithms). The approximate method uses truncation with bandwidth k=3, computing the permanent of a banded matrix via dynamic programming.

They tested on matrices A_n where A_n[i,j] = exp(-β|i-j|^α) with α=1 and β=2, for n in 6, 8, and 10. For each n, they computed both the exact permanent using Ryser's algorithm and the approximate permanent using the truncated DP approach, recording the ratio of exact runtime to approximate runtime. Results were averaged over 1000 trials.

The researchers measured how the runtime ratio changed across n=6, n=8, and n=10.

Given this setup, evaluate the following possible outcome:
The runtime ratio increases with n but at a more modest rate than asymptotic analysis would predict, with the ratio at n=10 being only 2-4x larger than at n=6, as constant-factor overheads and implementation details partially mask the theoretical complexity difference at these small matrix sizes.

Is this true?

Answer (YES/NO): NO